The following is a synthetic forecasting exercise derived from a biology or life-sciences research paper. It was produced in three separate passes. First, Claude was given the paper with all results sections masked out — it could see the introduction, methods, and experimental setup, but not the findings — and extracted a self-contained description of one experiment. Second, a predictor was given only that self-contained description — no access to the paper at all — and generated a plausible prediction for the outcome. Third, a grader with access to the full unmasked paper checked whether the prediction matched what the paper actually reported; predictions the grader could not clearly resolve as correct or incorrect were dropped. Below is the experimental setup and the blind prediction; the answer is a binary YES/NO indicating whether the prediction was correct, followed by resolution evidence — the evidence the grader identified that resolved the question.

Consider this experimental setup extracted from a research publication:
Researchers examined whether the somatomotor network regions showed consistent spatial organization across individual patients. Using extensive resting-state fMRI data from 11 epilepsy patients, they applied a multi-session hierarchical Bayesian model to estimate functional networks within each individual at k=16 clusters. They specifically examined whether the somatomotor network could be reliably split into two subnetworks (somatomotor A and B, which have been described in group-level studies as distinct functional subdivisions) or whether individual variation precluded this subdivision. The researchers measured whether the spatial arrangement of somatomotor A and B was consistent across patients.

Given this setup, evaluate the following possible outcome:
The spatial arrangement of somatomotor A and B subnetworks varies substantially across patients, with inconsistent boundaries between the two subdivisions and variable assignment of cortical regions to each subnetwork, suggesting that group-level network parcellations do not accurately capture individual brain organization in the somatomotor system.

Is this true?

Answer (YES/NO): YES